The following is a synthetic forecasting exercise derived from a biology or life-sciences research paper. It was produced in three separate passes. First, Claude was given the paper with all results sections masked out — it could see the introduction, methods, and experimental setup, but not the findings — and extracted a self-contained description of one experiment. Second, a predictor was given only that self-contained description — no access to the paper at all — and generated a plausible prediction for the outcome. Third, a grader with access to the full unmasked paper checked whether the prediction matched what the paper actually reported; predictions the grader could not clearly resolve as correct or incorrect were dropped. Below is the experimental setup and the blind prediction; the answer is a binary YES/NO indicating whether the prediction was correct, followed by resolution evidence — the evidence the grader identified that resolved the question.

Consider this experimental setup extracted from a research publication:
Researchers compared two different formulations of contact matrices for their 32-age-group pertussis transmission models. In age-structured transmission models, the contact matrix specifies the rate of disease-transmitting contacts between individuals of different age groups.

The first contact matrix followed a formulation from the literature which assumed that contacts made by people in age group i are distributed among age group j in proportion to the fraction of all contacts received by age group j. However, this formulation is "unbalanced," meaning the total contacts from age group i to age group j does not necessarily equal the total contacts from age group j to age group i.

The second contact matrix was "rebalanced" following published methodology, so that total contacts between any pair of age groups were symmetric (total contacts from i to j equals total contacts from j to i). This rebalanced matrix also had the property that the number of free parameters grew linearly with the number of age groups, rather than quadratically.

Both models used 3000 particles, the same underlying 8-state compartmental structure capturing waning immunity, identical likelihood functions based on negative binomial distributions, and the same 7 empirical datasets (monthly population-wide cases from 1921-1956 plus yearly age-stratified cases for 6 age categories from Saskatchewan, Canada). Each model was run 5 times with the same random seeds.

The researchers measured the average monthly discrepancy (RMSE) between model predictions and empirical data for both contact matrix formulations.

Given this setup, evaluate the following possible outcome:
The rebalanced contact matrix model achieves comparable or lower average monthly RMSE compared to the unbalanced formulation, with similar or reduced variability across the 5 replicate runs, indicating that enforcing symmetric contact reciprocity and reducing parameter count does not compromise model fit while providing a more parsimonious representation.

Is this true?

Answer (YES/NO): YES